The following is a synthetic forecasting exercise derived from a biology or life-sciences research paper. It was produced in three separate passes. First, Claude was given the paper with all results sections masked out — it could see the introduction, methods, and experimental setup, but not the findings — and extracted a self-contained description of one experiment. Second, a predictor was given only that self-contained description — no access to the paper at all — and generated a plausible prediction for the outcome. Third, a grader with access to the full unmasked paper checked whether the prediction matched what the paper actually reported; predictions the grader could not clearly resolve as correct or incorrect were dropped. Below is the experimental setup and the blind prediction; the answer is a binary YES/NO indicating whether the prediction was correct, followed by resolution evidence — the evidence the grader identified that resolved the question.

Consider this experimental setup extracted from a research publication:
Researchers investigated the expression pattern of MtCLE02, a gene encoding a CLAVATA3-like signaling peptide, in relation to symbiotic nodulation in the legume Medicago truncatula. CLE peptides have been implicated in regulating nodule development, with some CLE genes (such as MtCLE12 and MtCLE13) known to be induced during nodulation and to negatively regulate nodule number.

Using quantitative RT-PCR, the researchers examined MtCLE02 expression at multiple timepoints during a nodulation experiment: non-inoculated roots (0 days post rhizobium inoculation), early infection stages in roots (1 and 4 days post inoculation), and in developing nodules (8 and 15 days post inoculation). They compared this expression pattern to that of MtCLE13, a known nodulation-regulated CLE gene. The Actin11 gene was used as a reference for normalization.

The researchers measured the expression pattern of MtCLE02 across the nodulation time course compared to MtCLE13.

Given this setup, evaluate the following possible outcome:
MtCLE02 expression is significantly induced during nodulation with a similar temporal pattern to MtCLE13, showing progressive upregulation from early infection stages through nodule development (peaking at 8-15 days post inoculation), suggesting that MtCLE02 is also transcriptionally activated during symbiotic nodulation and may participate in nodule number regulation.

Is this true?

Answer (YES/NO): NO